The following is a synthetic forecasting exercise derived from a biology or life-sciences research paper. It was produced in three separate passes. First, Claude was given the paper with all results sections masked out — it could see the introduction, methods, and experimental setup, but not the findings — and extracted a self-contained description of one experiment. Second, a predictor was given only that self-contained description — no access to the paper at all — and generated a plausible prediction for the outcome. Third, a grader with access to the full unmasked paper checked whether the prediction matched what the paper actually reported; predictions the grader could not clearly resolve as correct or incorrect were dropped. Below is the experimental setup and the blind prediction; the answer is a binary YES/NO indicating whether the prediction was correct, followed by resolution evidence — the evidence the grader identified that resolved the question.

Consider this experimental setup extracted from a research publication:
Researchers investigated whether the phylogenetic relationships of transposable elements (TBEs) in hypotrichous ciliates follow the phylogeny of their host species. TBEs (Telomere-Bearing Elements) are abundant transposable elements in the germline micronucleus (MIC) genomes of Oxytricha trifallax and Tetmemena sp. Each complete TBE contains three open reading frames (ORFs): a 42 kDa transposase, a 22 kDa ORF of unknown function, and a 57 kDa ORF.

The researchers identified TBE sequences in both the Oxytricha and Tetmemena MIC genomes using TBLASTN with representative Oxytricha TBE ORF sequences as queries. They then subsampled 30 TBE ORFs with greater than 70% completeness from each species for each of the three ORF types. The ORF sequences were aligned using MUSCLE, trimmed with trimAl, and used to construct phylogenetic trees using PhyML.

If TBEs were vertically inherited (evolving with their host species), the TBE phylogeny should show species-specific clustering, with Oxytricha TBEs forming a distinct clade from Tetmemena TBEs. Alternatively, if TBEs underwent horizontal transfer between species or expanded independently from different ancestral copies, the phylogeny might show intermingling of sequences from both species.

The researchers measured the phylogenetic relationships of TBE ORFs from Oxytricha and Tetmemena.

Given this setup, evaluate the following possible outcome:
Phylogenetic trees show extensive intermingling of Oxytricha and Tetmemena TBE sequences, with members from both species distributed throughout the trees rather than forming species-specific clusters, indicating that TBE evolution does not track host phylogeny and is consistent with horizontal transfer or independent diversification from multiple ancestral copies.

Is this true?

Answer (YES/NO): NO